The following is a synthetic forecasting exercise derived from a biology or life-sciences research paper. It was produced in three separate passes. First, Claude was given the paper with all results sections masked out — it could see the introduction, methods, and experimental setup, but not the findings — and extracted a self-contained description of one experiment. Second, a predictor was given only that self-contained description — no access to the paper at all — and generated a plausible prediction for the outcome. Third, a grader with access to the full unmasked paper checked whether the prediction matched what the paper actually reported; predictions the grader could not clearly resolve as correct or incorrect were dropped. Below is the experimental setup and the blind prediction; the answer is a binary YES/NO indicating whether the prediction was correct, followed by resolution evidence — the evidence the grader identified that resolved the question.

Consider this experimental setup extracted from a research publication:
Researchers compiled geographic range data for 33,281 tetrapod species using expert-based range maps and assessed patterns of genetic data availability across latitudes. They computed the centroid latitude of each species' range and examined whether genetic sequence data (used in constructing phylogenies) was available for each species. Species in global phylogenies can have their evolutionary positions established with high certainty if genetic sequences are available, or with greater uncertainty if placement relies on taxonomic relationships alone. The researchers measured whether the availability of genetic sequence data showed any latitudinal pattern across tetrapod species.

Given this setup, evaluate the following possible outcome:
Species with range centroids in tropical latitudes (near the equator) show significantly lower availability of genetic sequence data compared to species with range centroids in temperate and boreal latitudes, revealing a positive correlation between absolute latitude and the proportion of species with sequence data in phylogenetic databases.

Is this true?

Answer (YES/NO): YES